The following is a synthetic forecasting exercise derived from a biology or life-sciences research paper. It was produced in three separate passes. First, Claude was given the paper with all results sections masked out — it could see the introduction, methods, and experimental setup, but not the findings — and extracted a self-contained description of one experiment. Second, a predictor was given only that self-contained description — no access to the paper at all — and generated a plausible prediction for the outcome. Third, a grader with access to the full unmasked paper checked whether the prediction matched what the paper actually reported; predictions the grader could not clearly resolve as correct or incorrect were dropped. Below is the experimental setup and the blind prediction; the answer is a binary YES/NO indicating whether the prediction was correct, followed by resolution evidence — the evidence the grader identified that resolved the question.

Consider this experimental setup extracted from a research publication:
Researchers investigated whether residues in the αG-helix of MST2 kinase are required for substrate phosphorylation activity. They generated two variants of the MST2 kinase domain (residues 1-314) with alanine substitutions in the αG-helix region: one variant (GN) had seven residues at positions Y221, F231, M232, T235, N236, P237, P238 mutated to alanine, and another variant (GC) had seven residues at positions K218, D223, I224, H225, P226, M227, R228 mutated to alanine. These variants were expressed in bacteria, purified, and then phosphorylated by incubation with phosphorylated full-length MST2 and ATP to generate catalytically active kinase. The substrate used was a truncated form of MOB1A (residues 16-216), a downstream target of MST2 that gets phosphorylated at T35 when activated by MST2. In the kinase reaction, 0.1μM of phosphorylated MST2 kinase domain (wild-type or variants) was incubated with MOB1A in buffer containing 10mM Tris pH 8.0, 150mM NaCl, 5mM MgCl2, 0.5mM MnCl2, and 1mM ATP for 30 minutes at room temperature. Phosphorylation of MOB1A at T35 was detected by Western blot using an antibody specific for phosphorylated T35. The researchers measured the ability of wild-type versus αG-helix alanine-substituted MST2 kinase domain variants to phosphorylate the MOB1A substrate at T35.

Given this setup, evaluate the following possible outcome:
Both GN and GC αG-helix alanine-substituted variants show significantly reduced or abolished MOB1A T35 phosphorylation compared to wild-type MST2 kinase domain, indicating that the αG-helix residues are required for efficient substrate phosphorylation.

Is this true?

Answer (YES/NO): NO